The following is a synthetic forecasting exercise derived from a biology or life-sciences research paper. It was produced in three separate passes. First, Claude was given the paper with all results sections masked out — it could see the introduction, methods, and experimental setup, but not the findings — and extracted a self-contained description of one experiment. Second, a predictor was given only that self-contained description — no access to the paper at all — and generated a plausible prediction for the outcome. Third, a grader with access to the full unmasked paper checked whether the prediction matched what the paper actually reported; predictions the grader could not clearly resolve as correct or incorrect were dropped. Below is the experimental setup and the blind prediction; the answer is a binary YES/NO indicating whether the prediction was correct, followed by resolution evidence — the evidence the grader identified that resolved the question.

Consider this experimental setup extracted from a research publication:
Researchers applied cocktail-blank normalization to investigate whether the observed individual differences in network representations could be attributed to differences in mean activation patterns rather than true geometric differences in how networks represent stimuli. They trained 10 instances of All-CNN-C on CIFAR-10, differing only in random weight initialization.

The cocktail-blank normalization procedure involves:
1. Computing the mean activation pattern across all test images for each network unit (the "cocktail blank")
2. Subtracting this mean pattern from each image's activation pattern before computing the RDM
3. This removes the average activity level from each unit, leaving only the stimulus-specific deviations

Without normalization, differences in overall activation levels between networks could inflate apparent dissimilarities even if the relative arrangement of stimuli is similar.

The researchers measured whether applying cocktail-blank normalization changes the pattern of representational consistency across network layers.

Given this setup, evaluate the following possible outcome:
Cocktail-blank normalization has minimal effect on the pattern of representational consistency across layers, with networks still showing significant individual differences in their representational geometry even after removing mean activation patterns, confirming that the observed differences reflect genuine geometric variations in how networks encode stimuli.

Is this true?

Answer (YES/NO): YES